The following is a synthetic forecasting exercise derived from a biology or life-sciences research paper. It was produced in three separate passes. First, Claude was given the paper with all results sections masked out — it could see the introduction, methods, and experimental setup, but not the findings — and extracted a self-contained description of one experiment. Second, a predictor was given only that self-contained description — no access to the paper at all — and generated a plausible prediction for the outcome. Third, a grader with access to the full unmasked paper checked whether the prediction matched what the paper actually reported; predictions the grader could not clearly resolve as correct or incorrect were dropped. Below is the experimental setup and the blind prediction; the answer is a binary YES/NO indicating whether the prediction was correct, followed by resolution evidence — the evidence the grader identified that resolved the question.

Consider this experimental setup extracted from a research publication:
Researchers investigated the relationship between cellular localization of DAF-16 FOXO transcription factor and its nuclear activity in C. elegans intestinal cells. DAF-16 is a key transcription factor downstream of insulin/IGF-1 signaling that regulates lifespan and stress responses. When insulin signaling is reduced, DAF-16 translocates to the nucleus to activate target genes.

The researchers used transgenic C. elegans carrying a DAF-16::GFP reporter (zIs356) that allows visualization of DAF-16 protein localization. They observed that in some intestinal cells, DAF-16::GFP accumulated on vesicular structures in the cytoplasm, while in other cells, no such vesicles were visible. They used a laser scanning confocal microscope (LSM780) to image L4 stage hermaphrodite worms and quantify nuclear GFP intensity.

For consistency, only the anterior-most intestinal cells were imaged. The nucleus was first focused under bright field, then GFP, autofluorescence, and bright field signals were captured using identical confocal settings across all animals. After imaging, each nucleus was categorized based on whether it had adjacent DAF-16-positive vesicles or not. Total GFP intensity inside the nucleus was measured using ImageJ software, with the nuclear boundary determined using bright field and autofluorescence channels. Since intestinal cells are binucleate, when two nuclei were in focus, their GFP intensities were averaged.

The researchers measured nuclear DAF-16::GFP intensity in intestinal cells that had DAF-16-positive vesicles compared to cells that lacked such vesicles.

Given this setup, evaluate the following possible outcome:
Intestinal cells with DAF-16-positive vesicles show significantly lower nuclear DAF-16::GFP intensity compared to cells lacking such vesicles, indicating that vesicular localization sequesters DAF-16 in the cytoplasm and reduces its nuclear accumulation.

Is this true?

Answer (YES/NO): YES